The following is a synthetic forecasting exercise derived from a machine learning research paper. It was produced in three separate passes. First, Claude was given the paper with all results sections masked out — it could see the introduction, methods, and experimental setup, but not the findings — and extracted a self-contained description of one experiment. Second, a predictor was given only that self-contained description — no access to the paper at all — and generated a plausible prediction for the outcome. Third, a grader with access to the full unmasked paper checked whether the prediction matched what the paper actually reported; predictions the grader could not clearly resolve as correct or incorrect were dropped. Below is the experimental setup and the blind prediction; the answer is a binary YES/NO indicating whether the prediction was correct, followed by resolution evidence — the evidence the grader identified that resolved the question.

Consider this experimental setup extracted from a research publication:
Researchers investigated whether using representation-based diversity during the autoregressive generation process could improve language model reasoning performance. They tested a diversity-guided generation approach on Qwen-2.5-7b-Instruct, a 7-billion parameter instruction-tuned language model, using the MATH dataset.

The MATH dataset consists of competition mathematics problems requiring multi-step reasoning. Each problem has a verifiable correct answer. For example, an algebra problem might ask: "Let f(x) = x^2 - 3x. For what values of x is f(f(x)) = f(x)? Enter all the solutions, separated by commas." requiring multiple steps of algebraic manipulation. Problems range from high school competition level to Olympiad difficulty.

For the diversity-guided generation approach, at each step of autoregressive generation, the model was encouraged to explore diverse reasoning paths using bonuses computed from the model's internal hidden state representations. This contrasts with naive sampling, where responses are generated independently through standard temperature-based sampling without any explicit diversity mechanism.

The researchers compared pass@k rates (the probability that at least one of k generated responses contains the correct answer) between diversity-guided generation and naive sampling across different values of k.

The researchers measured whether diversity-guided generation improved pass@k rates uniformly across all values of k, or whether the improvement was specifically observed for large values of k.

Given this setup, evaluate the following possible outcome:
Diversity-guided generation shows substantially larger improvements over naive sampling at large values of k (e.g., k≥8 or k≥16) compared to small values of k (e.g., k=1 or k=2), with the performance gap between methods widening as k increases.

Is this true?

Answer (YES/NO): NO